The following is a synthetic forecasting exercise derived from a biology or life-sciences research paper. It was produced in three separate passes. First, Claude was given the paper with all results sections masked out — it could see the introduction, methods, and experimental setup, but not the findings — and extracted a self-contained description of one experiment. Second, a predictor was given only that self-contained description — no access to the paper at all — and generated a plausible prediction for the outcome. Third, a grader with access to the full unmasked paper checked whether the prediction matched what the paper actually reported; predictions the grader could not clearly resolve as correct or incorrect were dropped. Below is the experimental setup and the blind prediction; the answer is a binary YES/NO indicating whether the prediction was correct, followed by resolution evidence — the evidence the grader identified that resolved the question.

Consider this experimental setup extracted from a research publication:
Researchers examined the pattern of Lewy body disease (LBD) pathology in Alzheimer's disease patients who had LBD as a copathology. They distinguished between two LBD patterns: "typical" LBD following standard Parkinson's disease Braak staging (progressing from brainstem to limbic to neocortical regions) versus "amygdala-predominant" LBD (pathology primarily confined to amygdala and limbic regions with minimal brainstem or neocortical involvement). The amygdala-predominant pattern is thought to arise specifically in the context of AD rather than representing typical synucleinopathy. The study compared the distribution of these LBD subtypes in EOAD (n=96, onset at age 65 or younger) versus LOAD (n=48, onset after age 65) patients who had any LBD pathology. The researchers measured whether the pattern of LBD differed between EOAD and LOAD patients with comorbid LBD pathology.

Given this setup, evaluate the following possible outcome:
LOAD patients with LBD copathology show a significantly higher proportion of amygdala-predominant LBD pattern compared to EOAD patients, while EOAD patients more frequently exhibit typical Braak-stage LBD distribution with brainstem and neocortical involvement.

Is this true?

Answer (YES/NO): NO